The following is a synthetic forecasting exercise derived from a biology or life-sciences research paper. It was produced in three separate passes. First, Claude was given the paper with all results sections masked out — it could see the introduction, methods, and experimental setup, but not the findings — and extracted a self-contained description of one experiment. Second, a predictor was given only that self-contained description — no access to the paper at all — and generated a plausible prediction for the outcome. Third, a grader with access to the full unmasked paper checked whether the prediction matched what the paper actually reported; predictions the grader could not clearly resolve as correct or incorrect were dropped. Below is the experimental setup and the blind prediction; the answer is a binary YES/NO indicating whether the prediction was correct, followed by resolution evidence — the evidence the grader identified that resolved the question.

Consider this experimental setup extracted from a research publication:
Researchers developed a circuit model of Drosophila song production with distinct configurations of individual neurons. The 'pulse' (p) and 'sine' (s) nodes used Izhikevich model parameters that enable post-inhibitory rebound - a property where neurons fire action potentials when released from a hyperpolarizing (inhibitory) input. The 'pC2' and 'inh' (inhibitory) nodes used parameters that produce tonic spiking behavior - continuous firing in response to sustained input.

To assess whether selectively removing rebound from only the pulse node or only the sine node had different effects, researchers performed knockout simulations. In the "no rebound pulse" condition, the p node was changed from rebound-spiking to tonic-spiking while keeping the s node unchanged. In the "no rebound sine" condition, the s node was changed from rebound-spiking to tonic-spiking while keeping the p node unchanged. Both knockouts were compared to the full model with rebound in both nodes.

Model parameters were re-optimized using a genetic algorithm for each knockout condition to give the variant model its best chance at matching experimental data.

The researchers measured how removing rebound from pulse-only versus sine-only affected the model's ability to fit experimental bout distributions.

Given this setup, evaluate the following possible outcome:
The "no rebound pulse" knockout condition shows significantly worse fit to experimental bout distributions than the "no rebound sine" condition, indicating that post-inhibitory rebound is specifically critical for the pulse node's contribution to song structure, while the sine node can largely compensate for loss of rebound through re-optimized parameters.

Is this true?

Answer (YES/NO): NO